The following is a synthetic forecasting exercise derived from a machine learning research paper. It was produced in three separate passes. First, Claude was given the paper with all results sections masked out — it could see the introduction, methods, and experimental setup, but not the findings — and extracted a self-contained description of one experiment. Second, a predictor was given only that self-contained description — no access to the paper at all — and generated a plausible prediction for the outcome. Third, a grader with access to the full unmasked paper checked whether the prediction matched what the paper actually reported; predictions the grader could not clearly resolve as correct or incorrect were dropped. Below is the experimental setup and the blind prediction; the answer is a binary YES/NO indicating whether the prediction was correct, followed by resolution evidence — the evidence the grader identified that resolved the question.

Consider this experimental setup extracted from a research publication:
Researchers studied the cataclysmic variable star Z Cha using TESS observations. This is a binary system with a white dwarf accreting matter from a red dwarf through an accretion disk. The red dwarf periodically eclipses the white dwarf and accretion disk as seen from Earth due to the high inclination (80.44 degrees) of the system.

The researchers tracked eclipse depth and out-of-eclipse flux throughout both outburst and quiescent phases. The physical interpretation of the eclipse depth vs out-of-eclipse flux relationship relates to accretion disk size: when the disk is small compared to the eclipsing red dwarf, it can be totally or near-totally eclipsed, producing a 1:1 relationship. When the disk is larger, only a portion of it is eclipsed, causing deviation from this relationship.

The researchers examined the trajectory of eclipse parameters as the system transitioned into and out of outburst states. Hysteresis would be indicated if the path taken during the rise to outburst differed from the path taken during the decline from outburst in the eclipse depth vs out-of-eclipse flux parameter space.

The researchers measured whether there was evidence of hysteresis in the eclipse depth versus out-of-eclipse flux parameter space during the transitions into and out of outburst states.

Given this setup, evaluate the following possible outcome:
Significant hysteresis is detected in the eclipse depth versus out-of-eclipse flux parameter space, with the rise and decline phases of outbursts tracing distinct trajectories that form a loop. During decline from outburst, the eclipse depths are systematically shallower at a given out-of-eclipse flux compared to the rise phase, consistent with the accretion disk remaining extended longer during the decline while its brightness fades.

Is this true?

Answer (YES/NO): NO